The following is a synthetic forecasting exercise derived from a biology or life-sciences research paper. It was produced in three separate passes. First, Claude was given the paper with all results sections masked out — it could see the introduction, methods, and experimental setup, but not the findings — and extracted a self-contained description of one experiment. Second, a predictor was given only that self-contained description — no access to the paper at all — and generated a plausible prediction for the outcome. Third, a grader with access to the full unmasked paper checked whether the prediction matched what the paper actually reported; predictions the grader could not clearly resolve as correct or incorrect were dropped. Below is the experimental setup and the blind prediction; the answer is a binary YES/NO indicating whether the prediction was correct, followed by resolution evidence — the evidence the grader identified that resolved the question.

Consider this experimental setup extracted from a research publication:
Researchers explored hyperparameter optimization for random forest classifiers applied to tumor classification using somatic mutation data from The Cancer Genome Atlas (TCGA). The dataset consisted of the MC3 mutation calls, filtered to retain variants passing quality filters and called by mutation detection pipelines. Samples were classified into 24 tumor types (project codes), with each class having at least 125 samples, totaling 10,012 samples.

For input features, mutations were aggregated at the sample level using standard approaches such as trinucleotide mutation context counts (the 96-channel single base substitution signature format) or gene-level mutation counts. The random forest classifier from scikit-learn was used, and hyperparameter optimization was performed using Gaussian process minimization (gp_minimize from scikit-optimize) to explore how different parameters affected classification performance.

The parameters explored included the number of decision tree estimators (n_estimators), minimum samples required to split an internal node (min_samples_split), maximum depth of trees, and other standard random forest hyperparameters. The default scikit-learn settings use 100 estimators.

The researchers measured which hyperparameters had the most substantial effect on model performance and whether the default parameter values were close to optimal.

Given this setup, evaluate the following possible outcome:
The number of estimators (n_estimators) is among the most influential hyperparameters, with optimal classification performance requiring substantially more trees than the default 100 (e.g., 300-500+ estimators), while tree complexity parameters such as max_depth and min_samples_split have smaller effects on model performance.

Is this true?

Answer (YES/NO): YES